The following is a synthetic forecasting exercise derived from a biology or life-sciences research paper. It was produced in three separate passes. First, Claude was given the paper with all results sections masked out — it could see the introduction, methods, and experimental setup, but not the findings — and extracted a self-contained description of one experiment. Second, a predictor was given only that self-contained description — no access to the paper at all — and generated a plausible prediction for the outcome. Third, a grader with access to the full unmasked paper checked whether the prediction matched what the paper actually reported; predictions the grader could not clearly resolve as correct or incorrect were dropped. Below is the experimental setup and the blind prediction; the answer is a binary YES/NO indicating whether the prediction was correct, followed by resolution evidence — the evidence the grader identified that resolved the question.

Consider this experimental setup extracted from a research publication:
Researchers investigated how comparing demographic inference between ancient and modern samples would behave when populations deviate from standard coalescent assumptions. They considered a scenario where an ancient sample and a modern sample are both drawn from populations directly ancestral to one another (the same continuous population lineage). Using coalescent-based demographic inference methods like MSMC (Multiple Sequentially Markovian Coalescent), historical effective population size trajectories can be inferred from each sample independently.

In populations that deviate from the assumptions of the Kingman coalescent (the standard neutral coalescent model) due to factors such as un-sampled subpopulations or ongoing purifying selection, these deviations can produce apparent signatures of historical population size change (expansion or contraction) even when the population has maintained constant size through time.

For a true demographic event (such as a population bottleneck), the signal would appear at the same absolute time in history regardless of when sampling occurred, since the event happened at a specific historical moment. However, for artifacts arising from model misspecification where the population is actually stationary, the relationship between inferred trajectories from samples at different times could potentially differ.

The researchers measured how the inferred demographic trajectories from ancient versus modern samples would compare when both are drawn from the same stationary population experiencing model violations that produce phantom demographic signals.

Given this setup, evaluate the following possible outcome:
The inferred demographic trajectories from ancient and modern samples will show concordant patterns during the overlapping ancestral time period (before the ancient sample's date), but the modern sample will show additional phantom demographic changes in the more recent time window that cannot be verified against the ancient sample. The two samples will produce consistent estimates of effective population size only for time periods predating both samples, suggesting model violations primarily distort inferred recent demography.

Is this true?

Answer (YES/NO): NO